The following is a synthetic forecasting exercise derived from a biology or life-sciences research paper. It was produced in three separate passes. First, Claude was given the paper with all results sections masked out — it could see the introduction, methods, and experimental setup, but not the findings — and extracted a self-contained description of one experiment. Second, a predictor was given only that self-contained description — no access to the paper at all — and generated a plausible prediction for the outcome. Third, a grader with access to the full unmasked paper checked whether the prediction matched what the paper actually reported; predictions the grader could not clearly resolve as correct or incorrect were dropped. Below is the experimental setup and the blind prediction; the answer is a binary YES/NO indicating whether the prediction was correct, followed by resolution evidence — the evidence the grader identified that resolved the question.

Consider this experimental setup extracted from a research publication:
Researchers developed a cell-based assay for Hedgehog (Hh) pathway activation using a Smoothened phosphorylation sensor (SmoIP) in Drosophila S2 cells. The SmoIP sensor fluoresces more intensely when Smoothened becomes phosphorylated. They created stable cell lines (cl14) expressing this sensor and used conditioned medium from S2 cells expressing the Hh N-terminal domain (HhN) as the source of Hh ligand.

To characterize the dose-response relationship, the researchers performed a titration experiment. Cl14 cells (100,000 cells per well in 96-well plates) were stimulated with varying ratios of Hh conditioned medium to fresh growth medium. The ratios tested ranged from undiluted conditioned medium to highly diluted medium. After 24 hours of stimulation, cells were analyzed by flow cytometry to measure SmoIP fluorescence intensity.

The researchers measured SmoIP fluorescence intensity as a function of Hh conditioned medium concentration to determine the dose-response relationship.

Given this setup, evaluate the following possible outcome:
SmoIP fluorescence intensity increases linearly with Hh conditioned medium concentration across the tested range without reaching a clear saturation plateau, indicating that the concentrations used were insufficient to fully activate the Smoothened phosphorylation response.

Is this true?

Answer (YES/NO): NO